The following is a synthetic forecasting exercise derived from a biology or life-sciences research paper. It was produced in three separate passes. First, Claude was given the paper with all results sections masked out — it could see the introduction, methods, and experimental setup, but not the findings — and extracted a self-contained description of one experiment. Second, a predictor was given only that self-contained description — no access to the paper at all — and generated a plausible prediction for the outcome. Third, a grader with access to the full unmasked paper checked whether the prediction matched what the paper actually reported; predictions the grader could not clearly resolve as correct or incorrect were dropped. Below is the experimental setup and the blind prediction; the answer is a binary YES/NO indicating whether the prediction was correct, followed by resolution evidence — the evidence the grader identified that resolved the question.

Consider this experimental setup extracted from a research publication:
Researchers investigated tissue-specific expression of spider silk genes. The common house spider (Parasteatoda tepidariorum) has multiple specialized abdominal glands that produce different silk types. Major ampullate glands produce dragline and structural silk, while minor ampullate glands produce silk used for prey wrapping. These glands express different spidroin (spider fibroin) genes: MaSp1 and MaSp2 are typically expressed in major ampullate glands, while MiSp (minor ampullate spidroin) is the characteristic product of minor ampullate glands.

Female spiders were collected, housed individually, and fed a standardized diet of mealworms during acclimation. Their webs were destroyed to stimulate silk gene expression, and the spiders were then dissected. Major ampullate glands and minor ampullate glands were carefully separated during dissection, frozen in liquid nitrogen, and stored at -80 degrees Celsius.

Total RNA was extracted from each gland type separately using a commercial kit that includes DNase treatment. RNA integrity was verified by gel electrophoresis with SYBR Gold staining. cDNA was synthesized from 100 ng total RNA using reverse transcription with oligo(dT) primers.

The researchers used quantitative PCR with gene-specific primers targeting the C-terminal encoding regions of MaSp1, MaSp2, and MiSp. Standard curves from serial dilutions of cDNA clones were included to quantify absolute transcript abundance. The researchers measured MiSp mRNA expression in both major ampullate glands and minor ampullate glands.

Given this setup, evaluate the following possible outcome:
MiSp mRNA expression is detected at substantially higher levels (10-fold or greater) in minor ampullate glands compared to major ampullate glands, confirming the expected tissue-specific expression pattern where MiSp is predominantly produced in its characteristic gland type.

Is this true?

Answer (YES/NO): NO